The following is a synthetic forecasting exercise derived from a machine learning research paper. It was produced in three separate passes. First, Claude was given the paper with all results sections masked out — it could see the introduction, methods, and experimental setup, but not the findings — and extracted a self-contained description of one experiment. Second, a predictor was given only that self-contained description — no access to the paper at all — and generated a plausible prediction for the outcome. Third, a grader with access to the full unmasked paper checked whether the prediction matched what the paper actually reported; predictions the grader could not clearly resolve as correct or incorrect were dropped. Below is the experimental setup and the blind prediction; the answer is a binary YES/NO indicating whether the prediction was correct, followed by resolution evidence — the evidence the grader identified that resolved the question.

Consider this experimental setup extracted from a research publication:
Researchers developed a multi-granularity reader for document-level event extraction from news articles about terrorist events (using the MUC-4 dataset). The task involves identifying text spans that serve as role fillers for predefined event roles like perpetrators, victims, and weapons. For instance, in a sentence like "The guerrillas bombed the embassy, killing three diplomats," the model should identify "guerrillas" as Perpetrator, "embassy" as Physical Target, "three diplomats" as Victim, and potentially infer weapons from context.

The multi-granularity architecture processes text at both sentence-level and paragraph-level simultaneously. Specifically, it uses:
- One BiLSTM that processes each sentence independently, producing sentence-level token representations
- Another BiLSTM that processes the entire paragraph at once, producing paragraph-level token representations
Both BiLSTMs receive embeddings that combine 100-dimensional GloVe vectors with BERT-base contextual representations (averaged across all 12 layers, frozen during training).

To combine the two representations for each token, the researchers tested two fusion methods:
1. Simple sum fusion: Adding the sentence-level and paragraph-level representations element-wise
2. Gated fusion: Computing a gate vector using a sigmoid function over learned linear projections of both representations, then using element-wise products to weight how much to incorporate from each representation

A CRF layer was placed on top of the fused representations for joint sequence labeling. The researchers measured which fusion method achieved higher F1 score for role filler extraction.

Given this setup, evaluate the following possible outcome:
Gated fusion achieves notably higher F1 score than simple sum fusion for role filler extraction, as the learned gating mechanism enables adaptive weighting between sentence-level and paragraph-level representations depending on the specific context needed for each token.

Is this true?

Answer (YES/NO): YES